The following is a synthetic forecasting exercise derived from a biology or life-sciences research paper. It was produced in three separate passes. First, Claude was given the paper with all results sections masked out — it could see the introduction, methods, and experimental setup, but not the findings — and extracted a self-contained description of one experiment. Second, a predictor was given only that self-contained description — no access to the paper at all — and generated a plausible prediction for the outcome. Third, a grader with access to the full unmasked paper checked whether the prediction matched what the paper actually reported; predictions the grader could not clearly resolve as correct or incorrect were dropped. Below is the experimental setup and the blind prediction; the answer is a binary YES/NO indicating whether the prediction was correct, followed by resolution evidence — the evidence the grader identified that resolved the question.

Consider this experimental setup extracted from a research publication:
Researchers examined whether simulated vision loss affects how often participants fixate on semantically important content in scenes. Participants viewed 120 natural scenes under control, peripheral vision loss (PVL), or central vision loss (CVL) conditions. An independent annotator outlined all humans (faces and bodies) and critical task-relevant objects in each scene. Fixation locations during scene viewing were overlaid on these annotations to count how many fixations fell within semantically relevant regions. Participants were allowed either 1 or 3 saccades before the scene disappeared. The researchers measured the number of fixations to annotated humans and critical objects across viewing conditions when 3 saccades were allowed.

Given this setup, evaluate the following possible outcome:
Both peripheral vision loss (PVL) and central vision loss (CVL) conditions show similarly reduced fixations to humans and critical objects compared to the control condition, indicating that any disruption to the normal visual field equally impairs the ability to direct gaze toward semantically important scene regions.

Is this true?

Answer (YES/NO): NO